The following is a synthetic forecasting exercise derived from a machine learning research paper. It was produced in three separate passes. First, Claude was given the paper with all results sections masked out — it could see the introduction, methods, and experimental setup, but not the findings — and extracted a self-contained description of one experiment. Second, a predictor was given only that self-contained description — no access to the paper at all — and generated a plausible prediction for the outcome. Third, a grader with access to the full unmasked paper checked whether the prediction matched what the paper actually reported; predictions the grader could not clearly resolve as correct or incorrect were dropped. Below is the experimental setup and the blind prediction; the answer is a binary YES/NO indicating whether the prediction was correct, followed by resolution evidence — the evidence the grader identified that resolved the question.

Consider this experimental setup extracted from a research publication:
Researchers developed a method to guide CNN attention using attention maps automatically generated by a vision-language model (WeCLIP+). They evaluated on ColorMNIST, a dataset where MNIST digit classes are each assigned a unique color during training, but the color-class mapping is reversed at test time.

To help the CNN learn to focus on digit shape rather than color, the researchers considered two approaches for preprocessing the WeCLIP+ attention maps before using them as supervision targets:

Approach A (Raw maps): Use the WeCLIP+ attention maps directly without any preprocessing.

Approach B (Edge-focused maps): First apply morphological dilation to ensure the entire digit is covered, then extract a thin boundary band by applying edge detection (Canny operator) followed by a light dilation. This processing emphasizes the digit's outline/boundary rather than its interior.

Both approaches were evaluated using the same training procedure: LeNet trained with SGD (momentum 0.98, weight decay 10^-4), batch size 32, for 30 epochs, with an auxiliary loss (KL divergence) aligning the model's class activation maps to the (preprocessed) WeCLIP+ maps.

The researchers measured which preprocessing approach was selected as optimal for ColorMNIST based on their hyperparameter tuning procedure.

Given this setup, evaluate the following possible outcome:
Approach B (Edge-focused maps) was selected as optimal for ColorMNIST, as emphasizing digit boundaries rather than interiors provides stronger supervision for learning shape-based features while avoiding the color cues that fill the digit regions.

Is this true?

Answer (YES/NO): YES